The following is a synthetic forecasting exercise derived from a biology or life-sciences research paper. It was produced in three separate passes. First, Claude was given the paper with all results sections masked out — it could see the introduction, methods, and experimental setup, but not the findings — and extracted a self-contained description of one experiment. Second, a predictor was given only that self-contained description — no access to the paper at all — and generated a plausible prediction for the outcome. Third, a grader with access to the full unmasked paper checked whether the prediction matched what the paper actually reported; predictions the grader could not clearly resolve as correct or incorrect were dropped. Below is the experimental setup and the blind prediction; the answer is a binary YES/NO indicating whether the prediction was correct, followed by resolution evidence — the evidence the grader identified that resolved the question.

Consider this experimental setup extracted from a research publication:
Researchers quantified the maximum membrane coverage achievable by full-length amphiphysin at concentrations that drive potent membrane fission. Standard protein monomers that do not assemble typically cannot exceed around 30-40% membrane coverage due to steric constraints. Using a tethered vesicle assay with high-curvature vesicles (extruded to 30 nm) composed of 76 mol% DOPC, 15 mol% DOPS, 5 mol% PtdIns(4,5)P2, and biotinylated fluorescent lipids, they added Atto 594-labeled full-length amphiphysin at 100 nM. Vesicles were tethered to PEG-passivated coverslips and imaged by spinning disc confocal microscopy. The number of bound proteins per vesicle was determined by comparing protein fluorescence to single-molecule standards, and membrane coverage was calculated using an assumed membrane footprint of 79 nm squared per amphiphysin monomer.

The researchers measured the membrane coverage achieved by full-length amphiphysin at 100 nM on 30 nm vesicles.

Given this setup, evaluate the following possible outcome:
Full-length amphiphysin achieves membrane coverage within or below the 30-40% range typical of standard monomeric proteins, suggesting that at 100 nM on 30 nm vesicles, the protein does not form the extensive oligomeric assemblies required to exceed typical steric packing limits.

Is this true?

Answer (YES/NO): NO